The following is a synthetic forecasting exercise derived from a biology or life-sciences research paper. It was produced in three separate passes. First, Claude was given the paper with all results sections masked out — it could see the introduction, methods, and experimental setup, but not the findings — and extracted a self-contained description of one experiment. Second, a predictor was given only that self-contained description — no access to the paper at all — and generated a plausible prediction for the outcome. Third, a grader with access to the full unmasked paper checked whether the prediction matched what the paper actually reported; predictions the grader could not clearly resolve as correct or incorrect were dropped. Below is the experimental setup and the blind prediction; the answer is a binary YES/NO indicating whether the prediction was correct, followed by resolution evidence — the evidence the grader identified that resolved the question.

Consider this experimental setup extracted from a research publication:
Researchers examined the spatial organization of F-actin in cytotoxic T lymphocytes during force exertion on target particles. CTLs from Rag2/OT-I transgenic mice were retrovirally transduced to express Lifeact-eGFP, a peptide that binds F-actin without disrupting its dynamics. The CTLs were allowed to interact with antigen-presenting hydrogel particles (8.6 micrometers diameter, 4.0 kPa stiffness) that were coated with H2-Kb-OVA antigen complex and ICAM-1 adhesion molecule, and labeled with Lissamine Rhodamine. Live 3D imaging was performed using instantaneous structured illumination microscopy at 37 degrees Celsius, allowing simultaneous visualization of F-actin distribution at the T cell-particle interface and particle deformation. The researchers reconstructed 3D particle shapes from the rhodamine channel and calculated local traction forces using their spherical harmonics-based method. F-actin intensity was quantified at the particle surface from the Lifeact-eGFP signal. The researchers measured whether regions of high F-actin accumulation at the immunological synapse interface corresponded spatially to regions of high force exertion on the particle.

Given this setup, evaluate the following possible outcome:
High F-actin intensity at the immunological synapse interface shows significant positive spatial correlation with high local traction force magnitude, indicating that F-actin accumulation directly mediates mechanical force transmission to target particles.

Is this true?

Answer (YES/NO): YES